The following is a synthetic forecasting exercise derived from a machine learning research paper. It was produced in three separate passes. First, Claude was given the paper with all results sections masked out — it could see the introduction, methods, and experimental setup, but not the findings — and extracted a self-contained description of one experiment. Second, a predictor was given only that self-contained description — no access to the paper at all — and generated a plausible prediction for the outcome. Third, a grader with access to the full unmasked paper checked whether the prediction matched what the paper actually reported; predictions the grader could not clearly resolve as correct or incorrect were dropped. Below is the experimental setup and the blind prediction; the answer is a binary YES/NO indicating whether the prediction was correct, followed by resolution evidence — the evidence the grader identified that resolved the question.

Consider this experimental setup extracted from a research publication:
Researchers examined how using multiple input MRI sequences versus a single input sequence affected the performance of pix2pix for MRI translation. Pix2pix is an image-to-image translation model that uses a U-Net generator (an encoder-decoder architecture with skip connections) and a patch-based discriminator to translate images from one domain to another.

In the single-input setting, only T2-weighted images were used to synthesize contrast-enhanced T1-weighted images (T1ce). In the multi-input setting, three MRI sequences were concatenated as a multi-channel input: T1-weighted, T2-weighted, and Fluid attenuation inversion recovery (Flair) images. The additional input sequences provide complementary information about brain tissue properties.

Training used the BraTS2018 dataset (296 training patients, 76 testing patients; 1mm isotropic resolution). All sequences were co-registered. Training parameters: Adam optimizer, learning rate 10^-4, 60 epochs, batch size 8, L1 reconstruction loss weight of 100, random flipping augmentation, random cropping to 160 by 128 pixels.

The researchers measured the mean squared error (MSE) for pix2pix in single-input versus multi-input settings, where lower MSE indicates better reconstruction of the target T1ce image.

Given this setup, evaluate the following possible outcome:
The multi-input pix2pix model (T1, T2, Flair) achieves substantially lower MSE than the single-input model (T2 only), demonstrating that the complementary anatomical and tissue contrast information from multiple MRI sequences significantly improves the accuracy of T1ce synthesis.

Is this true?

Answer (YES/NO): YES